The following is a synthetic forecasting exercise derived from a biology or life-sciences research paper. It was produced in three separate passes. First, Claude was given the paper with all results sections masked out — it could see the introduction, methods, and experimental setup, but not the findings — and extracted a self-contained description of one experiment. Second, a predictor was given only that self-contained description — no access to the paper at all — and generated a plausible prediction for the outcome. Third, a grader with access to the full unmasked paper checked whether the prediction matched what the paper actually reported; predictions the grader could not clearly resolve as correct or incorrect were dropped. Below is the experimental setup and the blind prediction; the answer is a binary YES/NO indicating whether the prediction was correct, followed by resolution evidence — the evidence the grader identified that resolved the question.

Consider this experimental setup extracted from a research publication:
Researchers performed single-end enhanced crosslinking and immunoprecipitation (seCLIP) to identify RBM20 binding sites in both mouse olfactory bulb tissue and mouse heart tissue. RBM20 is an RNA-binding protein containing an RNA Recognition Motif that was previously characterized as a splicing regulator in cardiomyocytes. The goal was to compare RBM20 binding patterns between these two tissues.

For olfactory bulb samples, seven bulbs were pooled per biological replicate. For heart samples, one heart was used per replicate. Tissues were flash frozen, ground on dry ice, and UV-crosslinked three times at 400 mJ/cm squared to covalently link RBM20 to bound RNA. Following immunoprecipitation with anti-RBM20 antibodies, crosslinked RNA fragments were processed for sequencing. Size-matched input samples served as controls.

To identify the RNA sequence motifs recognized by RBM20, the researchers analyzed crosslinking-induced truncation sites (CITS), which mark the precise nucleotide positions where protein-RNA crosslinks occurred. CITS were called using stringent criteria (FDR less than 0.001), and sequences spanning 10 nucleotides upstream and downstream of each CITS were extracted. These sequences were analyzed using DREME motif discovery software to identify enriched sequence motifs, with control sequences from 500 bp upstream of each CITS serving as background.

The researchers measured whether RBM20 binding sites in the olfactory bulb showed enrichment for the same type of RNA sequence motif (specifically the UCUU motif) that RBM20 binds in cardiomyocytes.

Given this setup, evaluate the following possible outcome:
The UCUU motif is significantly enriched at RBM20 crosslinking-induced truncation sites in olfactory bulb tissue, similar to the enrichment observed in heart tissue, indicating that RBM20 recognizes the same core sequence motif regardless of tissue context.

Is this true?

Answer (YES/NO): YES